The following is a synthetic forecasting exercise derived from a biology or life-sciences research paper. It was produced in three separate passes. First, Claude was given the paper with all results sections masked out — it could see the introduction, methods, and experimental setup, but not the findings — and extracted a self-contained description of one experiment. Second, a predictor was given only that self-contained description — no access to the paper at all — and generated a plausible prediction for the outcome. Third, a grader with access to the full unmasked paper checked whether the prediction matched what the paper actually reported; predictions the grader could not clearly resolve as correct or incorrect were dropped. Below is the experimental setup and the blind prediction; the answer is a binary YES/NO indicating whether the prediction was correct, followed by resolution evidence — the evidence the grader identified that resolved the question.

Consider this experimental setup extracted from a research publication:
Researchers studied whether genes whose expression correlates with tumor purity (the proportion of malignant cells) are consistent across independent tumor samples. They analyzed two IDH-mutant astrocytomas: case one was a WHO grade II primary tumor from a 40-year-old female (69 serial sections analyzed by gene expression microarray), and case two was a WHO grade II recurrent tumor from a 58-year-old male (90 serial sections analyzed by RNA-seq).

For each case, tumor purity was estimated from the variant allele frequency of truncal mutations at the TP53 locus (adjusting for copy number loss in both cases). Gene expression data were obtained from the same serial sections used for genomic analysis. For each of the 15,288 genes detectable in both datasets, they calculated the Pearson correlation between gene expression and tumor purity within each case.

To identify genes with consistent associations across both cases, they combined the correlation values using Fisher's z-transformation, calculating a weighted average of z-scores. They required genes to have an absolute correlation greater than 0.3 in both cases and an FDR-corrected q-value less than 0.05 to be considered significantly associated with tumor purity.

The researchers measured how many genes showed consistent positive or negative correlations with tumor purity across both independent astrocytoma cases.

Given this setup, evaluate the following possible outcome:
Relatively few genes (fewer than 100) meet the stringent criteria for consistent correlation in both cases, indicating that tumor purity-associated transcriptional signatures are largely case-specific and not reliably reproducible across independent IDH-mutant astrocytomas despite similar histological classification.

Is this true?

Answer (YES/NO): NO